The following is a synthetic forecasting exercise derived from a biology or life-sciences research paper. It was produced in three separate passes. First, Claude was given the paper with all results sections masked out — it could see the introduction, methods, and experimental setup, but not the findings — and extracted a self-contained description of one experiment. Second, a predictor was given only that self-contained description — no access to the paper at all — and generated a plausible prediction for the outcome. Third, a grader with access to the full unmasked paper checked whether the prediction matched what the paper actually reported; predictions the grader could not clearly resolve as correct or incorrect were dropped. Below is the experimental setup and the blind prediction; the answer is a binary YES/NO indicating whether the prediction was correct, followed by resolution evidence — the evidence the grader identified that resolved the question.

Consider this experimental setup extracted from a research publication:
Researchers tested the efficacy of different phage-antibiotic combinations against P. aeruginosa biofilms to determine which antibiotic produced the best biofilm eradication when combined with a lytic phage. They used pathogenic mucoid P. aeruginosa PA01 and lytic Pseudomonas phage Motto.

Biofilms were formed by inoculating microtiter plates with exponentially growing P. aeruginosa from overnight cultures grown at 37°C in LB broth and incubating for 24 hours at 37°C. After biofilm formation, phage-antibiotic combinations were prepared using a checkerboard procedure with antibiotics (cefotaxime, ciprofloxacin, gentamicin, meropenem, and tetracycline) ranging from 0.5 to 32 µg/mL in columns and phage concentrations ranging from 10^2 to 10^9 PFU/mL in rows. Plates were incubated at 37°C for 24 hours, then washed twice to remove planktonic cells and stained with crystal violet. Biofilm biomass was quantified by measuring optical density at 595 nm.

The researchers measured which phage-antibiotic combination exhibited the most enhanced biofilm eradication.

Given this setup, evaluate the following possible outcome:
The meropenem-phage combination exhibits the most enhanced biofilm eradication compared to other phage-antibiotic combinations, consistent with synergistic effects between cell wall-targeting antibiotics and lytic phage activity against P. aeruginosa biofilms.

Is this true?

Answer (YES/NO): NO